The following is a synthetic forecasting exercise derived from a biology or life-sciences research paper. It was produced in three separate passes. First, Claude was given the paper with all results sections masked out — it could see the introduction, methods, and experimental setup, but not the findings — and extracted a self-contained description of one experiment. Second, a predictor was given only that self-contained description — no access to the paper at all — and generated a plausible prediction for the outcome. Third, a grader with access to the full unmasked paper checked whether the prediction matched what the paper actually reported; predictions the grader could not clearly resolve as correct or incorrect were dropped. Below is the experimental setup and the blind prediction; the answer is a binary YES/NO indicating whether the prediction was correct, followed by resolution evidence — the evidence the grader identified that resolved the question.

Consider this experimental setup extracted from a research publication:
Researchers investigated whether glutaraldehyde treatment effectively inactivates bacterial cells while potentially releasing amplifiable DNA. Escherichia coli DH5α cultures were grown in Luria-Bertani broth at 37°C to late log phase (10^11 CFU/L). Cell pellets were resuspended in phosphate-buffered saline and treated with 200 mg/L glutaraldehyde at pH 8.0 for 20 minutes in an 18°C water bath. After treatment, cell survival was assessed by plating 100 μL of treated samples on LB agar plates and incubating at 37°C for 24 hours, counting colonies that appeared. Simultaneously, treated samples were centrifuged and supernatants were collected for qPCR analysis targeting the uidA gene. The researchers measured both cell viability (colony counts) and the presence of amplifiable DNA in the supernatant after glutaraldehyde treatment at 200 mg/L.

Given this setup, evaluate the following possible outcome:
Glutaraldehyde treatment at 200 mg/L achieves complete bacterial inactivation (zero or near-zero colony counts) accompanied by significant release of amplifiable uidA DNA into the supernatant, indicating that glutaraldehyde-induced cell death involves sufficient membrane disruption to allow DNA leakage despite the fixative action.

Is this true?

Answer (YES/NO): NO